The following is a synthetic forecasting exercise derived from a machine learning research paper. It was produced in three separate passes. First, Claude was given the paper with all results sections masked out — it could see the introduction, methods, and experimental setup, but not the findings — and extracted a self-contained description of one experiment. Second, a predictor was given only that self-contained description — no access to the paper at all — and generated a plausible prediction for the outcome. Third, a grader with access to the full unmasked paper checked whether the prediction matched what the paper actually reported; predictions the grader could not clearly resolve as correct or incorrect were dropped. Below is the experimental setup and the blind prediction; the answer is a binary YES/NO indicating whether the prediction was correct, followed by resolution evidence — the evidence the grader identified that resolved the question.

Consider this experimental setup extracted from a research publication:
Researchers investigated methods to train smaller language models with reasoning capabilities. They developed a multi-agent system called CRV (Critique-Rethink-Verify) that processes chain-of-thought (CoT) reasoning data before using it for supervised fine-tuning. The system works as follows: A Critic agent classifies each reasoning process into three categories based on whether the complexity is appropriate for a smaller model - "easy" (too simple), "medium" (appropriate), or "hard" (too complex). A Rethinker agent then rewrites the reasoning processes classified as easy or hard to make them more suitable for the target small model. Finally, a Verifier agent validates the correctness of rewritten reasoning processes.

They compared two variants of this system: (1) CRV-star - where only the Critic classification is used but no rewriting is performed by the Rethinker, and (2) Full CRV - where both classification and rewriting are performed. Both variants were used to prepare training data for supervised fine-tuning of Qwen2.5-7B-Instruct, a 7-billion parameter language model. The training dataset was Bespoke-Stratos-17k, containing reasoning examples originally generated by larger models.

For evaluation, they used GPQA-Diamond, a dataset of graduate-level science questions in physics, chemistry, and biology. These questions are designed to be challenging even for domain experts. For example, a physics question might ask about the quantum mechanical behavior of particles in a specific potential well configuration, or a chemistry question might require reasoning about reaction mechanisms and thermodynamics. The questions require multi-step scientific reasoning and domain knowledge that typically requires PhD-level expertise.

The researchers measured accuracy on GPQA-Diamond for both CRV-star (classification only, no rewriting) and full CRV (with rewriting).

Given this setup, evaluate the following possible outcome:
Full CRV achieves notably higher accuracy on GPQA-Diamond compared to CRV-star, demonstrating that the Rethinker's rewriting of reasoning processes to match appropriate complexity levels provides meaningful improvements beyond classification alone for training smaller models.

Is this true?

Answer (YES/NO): NO